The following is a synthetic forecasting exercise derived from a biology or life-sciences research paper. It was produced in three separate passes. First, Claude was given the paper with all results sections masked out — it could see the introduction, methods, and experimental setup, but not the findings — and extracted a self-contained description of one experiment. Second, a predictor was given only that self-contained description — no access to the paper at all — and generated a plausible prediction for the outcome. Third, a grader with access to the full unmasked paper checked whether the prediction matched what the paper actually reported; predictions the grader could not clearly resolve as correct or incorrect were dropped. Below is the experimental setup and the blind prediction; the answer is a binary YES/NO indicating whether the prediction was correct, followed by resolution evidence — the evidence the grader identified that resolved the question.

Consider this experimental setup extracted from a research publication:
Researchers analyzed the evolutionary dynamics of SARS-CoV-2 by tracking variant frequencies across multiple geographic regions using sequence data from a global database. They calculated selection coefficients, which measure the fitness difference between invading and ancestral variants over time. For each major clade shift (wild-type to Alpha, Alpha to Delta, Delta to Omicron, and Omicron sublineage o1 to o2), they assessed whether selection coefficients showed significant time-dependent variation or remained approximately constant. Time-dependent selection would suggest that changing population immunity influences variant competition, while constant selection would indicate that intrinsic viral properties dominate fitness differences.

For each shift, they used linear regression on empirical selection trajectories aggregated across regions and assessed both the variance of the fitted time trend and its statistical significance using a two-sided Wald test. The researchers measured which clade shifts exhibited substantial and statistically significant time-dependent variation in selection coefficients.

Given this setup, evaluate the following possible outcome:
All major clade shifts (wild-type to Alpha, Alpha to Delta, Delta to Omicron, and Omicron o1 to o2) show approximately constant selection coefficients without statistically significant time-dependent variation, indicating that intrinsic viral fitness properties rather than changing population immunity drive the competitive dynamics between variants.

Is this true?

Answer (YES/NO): NO